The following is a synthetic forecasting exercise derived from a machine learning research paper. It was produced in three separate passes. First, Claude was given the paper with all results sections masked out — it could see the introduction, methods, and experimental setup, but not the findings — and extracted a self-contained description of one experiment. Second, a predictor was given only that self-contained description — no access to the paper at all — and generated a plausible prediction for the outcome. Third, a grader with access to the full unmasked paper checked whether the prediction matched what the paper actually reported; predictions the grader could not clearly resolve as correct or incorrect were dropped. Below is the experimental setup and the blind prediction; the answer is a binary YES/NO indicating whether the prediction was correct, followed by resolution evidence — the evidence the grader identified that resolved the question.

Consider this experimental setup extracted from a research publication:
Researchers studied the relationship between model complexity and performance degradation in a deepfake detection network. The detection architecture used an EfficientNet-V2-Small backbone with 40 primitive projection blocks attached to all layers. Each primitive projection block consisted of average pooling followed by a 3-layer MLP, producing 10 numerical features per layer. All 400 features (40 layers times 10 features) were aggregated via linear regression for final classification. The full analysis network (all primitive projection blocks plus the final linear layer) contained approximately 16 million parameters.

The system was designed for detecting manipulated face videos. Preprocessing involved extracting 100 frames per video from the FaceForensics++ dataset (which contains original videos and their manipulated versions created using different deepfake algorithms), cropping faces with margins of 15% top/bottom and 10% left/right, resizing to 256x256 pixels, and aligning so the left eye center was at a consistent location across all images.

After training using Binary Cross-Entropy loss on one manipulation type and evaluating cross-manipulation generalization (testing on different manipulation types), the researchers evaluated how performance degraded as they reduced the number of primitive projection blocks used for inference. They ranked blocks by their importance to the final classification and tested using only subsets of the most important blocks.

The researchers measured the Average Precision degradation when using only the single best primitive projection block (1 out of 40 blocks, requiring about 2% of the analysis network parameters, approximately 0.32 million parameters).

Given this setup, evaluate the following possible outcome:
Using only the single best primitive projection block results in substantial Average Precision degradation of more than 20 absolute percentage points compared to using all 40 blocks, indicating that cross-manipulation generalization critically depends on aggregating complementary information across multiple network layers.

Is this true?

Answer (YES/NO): NO